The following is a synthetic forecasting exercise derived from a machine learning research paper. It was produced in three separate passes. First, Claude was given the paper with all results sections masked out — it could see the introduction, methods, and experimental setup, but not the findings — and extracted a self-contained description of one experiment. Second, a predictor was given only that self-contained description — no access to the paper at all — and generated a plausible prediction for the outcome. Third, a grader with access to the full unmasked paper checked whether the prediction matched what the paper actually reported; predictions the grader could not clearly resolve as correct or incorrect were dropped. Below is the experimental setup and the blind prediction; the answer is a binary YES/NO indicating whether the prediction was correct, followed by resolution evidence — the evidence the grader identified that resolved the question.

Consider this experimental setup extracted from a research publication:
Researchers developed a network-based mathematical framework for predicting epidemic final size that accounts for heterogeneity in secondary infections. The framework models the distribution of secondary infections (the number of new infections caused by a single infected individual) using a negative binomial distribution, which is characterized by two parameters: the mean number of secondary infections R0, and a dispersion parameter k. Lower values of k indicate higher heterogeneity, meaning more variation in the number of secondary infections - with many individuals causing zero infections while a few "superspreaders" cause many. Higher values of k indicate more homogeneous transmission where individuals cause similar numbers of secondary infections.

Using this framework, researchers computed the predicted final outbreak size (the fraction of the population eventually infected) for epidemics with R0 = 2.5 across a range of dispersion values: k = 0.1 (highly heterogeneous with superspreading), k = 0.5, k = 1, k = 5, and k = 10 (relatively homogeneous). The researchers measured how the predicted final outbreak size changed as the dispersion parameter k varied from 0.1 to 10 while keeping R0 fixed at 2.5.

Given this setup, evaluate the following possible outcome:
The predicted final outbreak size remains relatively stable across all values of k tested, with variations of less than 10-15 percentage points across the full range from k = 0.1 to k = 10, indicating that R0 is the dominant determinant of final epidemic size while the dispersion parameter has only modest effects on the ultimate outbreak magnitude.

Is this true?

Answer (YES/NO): NO